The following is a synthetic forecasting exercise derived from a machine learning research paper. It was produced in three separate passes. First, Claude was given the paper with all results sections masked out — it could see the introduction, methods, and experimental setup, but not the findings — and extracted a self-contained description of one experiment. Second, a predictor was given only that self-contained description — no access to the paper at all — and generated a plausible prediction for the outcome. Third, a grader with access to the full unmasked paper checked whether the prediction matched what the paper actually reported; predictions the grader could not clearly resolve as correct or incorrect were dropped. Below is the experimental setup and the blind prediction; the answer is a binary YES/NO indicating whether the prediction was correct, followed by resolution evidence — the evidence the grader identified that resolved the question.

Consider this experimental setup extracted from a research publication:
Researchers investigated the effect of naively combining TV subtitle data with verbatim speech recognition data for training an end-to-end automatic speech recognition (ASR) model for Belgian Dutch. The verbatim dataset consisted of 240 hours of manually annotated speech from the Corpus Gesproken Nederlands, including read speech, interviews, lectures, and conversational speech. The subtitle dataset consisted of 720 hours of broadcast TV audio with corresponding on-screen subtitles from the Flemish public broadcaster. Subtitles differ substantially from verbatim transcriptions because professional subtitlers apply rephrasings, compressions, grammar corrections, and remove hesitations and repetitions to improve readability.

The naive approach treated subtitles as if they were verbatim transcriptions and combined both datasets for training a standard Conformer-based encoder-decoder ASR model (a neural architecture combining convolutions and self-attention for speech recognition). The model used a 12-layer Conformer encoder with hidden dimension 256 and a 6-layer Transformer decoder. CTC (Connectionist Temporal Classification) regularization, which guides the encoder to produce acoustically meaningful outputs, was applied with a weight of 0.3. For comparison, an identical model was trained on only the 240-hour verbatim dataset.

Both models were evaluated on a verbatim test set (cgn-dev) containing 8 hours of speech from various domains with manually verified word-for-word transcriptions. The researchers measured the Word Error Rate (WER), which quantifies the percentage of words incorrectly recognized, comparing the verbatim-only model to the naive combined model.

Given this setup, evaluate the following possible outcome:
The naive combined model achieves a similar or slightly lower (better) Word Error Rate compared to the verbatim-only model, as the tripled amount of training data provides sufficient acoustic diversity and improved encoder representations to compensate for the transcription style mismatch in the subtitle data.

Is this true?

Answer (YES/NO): NO